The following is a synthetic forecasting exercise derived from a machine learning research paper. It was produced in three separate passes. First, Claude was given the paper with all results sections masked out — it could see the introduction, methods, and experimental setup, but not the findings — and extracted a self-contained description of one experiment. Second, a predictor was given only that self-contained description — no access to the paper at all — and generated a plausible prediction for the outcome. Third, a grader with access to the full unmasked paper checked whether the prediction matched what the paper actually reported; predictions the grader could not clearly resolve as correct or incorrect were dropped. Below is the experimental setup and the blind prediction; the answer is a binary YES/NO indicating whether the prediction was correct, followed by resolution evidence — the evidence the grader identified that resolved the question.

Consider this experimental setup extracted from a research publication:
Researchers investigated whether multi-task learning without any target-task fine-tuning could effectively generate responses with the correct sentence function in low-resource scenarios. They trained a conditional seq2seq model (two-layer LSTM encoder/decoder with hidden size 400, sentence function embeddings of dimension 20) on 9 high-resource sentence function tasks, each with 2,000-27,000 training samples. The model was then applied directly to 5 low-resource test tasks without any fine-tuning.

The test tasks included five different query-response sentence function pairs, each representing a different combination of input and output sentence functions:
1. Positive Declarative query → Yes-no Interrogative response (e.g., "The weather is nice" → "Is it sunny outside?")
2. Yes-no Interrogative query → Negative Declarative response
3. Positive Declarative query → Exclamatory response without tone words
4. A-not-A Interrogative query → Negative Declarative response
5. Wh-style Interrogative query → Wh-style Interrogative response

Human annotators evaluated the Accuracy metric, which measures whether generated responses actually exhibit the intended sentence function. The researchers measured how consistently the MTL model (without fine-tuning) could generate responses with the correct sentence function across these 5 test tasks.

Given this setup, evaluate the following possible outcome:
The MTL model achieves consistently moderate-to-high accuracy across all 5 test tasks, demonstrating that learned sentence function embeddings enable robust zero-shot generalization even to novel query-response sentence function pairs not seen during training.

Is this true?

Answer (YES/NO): NO